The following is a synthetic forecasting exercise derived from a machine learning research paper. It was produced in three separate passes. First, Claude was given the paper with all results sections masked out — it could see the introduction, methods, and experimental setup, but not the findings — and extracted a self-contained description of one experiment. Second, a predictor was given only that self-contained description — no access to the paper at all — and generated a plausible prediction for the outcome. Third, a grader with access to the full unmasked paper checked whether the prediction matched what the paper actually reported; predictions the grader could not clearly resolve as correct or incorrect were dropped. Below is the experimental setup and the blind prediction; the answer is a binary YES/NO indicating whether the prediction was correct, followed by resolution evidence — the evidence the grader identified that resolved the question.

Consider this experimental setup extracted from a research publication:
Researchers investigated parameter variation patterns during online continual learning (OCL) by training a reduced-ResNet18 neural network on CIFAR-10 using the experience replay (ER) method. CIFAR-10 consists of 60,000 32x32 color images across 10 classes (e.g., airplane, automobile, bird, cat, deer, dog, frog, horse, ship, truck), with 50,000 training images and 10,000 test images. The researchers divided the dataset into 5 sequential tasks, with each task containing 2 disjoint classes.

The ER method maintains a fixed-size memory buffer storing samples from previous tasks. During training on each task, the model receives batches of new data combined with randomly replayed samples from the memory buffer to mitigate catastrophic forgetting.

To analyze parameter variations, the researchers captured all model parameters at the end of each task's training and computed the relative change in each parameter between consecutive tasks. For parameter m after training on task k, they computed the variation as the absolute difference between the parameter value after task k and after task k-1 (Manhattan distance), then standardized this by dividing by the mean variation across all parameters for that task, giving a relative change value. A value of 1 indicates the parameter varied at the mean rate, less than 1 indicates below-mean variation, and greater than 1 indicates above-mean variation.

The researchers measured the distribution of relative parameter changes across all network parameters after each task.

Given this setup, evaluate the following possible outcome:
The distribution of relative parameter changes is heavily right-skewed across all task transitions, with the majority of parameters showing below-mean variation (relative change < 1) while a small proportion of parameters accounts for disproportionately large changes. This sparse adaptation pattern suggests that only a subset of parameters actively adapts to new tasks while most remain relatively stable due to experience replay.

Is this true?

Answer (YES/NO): YES